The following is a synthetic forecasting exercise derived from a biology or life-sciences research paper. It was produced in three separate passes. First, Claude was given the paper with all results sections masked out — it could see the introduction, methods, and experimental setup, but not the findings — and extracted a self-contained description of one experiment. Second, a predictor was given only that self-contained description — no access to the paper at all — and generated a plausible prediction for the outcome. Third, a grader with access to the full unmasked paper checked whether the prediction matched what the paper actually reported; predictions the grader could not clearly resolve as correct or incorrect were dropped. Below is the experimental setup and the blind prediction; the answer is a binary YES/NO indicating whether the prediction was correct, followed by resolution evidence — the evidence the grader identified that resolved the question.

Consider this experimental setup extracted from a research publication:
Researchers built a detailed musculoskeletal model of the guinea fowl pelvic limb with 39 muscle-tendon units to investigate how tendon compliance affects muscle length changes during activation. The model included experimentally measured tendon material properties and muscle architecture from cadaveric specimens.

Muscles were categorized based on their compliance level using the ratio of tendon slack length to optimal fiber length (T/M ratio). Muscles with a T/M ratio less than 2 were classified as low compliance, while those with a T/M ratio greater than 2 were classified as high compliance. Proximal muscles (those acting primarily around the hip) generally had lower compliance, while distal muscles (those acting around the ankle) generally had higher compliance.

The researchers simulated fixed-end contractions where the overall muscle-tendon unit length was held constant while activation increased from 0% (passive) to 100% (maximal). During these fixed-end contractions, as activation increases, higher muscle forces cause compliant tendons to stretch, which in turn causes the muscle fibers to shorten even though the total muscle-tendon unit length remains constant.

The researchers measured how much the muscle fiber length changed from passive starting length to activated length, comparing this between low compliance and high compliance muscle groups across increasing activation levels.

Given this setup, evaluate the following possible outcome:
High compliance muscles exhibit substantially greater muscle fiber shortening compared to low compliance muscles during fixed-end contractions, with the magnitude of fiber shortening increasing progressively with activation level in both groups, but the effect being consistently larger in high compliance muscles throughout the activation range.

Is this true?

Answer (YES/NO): YES